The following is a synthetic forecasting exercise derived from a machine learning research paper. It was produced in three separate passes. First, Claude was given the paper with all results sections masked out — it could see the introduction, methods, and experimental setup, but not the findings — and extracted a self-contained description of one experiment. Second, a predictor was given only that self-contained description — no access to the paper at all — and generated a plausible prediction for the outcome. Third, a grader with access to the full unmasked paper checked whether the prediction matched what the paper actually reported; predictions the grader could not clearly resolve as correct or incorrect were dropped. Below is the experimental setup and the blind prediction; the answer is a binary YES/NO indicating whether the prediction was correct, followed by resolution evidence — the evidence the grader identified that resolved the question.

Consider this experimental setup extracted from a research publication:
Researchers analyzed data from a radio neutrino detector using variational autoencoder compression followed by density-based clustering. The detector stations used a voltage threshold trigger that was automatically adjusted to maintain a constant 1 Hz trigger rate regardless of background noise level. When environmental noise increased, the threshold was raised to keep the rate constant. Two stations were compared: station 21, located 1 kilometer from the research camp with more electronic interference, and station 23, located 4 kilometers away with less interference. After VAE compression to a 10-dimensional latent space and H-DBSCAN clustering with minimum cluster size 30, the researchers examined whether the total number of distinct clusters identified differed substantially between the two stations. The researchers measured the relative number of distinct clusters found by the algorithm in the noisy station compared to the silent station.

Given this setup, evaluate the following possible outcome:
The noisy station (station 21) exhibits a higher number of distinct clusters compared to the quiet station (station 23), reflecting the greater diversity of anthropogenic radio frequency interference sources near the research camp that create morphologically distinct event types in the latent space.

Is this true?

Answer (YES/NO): YES